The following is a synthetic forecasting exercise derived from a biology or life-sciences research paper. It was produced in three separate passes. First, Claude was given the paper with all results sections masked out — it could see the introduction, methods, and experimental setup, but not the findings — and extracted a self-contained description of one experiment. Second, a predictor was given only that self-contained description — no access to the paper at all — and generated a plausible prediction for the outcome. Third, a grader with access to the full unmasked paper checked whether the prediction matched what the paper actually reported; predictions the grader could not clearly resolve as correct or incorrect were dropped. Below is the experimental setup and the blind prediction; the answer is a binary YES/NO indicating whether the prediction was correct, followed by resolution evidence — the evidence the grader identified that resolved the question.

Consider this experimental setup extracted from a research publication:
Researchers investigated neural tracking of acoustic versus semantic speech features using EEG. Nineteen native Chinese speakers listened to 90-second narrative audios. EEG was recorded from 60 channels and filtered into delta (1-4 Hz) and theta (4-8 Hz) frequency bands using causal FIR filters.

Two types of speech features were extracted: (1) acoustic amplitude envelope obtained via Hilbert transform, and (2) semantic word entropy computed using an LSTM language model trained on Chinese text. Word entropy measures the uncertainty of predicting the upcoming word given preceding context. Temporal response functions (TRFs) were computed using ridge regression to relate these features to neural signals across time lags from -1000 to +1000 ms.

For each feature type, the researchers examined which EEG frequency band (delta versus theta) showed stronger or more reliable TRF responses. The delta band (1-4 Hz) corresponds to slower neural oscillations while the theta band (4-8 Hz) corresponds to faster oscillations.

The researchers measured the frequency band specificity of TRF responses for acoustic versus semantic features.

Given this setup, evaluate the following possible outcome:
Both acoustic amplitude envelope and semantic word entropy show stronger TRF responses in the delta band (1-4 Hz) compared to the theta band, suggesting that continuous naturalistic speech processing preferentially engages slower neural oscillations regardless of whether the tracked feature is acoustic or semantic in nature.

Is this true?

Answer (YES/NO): NO